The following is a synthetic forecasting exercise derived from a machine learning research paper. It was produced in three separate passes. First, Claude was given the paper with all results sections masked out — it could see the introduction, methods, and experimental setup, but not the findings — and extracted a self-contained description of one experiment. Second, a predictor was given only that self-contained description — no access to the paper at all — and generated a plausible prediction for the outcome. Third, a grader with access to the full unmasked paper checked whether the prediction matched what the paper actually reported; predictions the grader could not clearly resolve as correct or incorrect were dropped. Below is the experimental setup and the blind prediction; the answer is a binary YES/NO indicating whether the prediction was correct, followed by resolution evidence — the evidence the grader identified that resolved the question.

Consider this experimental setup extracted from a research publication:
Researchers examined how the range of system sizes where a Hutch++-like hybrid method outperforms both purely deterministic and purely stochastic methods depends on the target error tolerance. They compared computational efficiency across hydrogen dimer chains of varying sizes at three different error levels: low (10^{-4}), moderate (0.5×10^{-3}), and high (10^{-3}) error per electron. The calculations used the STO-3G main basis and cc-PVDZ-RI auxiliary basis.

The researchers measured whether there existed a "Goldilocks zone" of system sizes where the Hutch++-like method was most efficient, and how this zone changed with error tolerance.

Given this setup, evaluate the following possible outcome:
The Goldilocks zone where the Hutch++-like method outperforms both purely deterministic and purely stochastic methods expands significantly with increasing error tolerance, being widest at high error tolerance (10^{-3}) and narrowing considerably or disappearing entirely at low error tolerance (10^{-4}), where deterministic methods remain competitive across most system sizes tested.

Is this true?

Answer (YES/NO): NO